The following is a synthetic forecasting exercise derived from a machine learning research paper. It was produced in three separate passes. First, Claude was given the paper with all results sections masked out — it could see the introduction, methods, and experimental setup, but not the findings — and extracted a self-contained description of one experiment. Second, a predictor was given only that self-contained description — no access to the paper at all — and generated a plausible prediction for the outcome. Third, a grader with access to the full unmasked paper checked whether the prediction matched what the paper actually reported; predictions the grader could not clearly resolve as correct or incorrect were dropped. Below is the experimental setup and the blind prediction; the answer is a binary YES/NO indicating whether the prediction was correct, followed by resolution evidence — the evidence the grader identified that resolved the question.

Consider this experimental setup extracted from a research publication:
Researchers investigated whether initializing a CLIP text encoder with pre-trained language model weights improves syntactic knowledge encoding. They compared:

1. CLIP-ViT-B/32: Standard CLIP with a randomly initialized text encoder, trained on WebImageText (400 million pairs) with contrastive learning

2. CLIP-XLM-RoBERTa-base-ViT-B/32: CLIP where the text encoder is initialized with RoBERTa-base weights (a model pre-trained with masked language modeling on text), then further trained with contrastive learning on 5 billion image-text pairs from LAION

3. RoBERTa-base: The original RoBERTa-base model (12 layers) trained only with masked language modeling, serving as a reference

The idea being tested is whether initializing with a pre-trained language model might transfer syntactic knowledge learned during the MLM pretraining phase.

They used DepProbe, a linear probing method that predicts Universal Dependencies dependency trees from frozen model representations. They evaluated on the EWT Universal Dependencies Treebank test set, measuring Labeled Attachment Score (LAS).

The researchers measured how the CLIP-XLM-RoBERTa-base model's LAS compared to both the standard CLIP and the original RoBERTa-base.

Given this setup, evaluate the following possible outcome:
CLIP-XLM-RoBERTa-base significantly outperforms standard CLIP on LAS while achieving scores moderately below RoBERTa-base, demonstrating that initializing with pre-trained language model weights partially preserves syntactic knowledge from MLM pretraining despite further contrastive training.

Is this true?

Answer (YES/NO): NO